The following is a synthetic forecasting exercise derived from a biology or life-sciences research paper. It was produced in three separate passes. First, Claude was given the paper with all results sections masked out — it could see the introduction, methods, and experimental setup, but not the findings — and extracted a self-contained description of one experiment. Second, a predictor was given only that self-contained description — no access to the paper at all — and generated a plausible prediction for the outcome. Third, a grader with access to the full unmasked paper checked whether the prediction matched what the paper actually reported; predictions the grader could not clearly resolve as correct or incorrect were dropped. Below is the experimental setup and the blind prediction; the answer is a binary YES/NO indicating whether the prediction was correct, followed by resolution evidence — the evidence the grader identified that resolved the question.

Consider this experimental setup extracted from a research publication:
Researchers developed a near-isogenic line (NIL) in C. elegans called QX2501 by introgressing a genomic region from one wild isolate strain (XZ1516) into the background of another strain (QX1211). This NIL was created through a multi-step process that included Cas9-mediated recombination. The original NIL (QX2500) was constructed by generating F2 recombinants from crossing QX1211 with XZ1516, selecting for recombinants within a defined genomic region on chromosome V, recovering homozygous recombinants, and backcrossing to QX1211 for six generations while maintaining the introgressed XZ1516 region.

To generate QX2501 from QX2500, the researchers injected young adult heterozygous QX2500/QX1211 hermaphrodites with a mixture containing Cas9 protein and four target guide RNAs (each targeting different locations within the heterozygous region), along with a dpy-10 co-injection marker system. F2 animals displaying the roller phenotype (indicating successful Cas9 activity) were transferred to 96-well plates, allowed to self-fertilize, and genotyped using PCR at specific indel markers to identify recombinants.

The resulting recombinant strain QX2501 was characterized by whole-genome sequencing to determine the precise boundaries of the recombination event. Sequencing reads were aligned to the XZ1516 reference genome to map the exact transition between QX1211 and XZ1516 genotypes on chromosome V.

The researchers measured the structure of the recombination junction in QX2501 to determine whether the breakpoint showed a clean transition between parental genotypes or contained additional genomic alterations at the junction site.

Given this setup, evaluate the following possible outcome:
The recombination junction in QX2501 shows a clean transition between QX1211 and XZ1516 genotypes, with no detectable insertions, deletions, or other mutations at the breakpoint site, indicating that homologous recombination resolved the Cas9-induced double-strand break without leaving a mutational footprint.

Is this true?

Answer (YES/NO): NO